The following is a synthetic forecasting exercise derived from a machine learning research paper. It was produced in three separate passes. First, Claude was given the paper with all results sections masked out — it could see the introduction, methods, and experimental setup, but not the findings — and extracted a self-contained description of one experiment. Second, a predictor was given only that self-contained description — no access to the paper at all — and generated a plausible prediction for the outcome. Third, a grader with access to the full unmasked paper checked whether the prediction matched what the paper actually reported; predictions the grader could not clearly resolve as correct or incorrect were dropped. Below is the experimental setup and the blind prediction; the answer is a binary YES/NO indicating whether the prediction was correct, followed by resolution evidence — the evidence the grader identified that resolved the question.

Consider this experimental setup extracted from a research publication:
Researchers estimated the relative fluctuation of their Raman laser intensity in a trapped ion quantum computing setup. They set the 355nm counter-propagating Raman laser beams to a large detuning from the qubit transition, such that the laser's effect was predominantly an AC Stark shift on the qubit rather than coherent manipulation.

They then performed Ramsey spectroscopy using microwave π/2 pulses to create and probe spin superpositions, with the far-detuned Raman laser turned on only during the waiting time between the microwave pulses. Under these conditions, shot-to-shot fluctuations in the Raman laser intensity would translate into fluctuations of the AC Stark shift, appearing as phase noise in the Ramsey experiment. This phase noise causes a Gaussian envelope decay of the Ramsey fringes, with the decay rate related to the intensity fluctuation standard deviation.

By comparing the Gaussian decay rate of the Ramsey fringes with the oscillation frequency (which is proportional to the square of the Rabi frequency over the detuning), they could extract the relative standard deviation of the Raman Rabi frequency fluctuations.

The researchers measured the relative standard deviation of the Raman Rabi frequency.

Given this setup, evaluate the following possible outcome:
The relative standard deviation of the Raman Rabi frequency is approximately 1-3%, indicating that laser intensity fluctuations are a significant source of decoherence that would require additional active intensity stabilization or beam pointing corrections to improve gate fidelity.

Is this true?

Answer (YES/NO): YES